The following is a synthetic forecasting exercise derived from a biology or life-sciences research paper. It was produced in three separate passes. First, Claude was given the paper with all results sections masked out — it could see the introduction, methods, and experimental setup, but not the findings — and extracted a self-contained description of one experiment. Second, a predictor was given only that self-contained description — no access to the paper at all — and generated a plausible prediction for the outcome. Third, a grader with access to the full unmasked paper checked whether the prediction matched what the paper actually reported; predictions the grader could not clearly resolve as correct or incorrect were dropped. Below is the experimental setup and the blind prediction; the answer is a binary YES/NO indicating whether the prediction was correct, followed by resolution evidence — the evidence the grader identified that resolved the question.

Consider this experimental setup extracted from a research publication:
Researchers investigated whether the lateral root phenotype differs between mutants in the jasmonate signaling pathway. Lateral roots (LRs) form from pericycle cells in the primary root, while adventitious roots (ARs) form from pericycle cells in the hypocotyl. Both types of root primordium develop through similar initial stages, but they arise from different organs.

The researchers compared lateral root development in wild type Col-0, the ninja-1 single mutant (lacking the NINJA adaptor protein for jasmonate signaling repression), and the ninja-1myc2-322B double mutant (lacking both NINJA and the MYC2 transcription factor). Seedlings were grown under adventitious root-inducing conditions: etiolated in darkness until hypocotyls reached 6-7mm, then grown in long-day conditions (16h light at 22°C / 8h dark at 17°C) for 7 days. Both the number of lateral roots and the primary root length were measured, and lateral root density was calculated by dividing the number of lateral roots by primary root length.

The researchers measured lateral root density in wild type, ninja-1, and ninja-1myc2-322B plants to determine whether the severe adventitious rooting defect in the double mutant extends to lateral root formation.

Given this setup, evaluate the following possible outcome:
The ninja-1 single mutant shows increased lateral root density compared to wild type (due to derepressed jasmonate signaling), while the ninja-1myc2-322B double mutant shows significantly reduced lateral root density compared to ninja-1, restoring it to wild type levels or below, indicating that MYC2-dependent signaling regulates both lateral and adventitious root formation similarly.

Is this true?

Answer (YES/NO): NO